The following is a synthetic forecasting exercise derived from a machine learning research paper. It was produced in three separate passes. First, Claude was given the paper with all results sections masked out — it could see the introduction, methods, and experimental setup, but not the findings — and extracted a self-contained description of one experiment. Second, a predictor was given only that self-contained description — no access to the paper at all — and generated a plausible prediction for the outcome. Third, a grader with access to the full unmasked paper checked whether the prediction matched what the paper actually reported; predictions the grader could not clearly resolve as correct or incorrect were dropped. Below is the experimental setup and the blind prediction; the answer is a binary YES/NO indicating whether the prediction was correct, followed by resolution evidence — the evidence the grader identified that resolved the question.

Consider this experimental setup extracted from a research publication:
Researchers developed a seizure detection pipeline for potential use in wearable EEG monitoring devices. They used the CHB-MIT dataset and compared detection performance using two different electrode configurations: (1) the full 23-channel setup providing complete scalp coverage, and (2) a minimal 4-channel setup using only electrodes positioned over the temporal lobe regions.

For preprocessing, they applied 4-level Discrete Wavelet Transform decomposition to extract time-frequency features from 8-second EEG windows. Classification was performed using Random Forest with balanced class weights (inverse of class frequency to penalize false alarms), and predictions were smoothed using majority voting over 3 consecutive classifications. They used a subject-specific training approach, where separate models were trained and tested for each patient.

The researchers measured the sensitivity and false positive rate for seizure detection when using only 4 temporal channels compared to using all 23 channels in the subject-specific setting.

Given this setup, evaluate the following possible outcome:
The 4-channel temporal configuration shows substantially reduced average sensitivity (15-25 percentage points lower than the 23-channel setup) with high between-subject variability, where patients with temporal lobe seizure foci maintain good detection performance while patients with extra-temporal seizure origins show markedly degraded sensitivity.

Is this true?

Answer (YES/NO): NO